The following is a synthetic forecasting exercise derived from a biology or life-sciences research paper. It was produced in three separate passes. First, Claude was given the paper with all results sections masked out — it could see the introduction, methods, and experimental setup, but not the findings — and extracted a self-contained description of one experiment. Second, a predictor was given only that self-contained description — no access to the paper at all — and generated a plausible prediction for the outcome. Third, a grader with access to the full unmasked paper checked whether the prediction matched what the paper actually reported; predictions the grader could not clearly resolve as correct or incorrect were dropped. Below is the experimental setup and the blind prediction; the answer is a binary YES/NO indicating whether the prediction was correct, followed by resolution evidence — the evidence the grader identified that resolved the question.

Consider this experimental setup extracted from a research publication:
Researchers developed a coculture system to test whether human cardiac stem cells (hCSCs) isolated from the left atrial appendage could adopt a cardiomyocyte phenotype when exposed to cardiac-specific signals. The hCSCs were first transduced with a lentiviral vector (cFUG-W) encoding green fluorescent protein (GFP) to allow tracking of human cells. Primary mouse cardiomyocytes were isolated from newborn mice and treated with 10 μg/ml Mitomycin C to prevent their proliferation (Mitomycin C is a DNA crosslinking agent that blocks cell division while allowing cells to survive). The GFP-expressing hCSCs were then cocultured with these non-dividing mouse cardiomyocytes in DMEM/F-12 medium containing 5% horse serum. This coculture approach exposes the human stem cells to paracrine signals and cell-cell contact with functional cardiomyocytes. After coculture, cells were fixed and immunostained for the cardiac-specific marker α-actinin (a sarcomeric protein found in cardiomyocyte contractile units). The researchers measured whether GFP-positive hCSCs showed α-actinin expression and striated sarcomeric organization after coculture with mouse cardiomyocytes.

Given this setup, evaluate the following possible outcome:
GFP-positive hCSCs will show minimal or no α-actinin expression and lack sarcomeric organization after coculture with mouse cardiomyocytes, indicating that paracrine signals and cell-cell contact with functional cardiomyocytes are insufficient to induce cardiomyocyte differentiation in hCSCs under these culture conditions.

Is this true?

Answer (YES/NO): NO